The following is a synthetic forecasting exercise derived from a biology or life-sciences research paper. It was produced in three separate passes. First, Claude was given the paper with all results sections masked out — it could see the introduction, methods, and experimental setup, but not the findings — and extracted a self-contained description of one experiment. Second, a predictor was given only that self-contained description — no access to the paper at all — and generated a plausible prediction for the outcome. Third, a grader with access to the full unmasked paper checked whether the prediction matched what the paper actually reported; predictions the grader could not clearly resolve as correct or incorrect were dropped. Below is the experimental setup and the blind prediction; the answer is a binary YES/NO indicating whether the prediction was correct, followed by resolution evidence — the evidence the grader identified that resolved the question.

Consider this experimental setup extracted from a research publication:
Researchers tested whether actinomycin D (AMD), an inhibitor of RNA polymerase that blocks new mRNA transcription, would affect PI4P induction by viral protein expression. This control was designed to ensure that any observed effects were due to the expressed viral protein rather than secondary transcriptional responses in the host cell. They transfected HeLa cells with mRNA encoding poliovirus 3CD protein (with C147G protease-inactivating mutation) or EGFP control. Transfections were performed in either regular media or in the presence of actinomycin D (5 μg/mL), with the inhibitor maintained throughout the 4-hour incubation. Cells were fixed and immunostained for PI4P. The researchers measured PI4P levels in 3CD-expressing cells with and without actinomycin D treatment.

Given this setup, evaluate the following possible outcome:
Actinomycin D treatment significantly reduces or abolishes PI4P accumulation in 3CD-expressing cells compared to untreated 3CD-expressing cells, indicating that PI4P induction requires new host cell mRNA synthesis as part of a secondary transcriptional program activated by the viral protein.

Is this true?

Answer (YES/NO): NO